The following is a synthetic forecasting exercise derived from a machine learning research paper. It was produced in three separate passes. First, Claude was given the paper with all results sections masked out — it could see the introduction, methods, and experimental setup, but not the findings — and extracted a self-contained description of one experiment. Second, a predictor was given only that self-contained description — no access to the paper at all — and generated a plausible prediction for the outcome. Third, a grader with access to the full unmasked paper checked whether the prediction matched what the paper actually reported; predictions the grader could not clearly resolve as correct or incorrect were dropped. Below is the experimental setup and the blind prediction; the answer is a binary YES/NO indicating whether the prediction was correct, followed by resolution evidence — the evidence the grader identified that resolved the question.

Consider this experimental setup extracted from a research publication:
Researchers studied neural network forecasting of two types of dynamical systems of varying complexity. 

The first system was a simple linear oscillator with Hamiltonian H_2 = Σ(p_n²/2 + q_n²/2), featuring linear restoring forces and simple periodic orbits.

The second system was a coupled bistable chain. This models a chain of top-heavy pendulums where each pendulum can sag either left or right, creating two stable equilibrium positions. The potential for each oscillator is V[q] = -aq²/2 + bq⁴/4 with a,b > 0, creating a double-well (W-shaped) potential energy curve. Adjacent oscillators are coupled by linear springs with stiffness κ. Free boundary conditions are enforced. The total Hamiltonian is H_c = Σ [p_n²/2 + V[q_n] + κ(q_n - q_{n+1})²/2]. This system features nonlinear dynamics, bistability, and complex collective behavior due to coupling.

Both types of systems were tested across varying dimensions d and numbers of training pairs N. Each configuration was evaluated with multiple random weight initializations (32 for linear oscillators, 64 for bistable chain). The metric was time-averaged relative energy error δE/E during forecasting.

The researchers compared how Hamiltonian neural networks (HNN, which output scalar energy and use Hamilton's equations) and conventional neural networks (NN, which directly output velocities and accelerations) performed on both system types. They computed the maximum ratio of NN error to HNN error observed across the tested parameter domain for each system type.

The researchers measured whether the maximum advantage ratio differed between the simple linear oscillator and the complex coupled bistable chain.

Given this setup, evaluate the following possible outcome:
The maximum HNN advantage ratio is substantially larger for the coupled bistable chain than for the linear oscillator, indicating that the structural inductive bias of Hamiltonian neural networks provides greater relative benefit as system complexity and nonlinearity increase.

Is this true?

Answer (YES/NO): YES